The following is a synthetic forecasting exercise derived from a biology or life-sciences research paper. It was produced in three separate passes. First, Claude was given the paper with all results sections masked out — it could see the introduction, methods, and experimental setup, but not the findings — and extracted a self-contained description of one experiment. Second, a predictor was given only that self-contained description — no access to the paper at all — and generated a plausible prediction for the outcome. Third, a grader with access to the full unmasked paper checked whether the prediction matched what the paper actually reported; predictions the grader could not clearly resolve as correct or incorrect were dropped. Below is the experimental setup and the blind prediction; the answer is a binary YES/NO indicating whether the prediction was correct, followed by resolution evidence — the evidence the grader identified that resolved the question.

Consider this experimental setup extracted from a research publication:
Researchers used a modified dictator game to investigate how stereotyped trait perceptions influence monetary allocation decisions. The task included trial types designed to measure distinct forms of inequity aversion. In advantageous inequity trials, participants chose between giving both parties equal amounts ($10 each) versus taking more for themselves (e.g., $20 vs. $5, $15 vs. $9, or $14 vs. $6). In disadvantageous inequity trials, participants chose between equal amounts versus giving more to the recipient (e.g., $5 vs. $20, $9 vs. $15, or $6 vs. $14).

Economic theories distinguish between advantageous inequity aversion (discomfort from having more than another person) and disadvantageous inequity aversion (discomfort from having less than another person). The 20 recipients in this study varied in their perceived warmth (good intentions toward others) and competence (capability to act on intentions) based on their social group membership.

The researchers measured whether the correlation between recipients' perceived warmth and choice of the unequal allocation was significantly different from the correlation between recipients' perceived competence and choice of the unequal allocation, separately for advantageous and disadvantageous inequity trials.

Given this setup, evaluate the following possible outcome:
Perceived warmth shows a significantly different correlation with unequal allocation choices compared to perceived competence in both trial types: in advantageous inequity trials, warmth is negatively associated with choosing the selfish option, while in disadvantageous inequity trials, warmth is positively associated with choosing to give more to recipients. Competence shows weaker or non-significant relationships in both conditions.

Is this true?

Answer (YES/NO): NO